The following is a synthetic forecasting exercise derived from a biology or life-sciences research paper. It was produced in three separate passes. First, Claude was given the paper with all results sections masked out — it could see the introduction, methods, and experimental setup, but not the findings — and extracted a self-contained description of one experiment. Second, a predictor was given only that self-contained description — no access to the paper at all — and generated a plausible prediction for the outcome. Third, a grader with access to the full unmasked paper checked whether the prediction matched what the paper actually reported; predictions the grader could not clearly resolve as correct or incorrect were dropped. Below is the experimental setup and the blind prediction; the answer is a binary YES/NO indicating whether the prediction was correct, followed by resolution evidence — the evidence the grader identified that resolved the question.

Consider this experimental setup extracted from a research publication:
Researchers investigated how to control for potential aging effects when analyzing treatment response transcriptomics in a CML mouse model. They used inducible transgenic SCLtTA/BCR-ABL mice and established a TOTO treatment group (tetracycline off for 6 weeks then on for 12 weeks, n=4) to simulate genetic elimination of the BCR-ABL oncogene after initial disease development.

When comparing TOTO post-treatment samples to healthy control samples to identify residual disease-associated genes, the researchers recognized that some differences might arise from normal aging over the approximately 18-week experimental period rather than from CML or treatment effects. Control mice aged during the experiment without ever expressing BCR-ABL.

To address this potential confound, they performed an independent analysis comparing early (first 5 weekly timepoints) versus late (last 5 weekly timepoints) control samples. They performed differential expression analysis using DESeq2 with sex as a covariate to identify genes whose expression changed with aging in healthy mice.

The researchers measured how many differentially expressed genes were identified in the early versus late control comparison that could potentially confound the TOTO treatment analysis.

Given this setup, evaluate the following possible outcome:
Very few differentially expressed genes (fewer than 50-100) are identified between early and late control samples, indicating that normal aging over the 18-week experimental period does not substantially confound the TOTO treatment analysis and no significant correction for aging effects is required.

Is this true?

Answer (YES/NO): NO